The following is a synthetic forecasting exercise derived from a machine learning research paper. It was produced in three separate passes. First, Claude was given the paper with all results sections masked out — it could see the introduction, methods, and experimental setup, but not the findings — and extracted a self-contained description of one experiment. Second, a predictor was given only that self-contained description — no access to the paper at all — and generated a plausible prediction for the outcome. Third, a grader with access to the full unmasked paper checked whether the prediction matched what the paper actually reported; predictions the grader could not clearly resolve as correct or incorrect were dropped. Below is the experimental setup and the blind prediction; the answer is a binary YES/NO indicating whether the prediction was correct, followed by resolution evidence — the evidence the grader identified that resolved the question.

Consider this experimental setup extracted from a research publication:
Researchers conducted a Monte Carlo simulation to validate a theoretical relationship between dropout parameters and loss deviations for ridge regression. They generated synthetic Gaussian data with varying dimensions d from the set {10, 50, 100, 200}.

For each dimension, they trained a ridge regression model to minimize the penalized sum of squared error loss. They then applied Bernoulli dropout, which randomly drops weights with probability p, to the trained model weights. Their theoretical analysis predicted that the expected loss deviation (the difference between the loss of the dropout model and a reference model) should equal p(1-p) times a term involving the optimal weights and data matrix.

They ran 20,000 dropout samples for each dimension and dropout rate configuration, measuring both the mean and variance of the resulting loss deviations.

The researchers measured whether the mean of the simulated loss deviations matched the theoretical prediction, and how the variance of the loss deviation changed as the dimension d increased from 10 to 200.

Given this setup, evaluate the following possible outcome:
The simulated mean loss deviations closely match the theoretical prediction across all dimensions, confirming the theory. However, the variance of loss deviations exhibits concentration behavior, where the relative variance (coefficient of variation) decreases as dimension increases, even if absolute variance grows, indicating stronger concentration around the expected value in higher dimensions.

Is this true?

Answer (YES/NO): NO